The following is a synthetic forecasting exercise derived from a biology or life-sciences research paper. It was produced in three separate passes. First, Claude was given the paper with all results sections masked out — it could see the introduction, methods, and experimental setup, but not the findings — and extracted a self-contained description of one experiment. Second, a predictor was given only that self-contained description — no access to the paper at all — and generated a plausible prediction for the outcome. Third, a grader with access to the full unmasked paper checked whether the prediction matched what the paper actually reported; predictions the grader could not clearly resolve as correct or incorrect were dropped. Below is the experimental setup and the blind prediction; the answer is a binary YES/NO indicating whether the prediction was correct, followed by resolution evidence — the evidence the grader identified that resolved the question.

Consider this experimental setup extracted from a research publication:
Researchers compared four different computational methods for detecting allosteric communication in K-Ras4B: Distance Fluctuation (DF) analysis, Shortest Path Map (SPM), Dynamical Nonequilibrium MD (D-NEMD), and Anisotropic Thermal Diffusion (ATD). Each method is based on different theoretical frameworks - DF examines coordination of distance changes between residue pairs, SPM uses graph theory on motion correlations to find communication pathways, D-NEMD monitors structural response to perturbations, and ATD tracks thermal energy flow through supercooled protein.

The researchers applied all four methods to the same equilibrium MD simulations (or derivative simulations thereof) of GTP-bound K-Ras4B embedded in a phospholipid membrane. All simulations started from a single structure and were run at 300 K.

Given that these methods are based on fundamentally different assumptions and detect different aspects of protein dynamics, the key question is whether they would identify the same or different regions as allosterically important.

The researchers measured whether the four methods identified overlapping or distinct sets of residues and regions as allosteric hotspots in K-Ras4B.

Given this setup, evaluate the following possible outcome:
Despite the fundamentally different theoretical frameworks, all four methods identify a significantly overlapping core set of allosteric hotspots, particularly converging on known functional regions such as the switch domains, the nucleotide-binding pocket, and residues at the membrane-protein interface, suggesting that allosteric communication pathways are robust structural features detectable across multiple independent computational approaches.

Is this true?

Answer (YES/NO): NO